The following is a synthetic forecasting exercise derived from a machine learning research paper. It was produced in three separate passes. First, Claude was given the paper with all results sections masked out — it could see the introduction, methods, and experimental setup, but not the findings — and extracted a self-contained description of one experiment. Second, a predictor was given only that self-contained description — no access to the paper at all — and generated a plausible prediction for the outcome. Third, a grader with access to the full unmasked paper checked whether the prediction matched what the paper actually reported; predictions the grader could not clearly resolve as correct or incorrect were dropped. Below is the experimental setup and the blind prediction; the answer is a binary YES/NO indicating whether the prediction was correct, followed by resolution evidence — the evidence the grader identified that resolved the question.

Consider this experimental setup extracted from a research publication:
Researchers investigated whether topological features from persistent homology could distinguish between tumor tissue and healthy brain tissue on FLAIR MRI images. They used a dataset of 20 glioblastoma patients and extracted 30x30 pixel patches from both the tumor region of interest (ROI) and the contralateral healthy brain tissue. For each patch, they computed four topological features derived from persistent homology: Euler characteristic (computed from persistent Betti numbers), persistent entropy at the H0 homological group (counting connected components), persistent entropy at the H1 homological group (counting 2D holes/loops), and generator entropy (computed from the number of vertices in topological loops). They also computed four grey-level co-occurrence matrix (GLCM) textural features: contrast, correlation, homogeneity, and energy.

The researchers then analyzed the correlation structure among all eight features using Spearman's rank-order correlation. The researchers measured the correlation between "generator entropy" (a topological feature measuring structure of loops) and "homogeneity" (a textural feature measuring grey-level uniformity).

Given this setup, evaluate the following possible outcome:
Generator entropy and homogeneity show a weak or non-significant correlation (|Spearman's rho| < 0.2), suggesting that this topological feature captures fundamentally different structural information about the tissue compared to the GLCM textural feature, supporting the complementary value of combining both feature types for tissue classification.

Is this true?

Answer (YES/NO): NO